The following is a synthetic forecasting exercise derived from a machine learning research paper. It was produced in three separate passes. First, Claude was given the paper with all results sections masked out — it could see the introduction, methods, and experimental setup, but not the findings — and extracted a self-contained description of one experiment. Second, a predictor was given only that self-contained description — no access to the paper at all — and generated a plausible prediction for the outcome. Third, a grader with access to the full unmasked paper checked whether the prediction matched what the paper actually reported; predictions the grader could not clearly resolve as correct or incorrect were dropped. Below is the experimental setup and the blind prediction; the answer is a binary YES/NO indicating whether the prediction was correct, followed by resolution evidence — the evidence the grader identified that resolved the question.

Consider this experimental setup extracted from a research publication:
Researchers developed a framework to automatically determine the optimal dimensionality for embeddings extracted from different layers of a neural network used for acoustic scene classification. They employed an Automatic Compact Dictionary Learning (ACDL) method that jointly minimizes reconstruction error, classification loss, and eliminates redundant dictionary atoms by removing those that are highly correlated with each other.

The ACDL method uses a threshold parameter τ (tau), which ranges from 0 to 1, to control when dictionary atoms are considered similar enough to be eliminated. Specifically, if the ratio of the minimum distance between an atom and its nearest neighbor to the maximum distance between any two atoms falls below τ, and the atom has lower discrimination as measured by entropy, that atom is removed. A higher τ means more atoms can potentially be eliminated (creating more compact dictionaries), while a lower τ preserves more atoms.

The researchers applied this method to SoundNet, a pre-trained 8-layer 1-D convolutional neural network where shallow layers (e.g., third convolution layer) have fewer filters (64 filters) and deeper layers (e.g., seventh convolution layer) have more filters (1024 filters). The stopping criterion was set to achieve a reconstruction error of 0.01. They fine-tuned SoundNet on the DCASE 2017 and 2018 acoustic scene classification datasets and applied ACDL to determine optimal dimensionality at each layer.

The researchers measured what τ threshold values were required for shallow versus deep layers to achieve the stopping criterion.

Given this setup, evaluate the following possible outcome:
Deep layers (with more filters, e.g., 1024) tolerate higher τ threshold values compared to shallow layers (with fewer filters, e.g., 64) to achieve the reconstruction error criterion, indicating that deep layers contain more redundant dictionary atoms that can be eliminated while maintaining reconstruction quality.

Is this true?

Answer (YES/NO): YES